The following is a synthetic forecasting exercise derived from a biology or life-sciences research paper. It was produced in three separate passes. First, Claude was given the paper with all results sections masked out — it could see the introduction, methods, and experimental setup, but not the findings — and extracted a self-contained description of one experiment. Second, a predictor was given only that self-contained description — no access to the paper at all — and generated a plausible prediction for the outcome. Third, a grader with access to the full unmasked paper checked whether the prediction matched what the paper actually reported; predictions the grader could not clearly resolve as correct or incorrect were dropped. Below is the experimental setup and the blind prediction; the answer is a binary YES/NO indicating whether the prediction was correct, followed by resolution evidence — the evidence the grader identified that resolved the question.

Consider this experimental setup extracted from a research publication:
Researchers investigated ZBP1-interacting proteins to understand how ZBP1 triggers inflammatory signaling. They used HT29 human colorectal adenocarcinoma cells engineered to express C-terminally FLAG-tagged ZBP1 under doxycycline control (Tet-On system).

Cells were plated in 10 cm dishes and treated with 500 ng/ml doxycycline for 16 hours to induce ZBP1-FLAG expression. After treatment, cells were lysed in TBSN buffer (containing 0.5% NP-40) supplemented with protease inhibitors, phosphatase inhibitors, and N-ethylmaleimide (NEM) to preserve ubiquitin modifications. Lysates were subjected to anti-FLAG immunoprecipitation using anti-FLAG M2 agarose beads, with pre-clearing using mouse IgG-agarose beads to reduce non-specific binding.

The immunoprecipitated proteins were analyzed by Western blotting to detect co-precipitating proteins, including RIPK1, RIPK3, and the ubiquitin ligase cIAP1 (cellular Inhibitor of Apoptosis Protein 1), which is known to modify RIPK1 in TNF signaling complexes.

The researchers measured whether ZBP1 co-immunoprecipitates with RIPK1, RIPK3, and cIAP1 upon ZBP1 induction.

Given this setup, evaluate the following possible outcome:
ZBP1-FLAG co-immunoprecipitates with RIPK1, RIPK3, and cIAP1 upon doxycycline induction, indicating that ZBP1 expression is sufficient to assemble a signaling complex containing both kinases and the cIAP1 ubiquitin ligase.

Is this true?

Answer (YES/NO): YES